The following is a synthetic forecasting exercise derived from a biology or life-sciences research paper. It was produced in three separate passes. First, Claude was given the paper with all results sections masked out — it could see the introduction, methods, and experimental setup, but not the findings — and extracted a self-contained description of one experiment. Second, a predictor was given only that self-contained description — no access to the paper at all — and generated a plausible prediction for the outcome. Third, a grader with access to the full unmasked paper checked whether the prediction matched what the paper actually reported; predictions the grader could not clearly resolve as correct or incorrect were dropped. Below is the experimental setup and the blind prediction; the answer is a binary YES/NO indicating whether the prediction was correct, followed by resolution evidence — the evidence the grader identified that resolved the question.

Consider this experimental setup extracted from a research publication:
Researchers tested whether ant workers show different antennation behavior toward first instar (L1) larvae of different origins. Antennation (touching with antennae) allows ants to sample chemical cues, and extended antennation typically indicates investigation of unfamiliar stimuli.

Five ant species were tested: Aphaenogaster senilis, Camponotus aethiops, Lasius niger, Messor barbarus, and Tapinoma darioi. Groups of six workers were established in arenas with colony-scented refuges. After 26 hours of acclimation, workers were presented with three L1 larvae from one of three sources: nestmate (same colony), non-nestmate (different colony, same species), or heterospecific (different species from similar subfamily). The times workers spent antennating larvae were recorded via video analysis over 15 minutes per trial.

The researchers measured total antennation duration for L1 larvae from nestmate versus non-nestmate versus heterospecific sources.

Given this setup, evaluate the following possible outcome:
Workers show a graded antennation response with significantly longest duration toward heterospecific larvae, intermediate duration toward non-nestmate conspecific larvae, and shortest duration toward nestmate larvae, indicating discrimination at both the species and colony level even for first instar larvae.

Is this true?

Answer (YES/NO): NO